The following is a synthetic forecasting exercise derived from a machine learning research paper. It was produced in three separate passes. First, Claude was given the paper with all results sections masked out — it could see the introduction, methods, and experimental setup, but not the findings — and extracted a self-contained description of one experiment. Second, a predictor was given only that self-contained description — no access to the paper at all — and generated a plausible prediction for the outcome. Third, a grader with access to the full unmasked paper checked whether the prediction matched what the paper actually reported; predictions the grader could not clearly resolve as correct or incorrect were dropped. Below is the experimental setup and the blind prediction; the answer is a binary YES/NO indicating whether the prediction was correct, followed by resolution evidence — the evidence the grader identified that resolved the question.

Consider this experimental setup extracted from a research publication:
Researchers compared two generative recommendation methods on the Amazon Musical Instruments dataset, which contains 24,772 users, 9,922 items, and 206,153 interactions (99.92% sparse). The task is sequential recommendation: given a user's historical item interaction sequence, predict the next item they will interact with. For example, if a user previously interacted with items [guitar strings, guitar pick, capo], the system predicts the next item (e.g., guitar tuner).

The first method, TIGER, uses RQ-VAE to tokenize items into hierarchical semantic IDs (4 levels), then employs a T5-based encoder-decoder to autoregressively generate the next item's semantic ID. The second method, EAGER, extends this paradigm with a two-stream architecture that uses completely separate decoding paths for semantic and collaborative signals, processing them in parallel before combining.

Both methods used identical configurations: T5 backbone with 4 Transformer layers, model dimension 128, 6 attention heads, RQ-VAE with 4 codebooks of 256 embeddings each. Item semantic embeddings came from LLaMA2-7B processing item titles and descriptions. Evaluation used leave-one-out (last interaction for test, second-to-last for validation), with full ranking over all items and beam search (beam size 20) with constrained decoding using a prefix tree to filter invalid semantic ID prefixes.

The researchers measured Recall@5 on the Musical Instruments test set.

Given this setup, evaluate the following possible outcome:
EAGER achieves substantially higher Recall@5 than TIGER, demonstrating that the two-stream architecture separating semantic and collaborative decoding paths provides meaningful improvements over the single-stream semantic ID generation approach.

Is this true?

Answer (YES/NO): NO